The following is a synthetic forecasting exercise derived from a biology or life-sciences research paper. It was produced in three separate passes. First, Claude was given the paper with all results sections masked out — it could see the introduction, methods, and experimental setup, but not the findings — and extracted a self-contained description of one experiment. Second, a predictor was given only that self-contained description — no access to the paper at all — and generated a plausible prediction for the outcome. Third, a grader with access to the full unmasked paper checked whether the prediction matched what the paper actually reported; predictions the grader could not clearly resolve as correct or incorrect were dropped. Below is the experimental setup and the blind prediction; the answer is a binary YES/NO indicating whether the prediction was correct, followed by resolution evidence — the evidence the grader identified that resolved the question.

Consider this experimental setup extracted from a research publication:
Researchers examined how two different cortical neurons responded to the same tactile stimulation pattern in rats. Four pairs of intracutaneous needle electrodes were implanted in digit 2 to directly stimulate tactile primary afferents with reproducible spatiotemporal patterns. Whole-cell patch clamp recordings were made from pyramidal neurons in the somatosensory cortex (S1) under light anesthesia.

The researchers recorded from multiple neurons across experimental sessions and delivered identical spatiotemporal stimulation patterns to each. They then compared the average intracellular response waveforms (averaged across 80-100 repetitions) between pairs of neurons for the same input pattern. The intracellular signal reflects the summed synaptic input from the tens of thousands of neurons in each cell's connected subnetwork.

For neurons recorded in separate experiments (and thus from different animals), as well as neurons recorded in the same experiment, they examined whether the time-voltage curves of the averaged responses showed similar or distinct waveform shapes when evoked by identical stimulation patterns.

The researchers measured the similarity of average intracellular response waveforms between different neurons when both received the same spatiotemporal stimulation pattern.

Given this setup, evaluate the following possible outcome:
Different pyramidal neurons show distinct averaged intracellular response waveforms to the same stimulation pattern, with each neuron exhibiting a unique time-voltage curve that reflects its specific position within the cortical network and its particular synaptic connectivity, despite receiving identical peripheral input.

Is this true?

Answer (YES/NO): YES